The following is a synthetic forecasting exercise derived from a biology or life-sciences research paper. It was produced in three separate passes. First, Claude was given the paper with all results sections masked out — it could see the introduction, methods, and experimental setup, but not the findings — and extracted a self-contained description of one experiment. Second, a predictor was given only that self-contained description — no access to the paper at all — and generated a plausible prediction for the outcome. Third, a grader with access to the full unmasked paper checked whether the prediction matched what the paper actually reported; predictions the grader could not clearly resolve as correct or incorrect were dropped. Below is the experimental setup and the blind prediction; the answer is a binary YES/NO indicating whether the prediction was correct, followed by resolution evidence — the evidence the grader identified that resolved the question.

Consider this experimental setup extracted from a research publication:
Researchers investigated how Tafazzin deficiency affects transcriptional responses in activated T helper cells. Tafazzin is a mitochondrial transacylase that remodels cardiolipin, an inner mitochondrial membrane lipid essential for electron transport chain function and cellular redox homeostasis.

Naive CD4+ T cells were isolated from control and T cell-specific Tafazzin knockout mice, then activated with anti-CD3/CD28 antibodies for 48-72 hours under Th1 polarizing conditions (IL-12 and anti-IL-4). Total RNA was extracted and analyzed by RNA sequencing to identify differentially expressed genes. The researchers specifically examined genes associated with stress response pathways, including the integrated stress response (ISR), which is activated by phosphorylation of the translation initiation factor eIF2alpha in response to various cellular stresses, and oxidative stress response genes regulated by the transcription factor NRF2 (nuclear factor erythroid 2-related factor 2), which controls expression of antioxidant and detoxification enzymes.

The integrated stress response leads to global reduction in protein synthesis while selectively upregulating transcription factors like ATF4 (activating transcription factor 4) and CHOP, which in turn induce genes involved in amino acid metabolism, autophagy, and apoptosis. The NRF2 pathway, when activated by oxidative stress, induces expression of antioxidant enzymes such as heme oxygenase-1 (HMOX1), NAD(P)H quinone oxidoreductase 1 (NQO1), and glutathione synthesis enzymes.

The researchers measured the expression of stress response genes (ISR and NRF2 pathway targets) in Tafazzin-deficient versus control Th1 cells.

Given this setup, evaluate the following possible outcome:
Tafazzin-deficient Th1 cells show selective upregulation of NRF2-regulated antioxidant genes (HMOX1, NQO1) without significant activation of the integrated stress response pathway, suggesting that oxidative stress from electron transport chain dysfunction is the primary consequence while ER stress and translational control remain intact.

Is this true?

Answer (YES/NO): NO